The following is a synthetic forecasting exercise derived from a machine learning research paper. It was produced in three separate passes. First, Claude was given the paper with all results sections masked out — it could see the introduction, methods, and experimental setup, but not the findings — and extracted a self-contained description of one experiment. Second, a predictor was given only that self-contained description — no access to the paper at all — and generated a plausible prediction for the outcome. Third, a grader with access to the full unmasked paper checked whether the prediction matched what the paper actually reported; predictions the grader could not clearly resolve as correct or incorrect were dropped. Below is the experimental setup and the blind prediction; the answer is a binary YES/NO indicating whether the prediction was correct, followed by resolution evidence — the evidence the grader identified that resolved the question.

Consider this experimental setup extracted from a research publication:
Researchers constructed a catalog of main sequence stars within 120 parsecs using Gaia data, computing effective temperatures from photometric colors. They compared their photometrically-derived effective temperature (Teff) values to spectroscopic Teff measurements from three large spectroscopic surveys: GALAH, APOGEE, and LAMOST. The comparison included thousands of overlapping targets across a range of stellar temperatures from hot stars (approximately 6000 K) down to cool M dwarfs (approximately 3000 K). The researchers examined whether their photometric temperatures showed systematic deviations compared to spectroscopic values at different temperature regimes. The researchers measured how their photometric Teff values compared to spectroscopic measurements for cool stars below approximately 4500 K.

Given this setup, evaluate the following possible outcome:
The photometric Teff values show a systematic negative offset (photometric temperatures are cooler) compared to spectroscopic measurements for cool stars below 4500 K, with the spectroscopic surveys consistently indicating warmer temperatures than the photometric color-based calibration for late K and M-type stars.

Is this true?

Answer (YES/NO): YES